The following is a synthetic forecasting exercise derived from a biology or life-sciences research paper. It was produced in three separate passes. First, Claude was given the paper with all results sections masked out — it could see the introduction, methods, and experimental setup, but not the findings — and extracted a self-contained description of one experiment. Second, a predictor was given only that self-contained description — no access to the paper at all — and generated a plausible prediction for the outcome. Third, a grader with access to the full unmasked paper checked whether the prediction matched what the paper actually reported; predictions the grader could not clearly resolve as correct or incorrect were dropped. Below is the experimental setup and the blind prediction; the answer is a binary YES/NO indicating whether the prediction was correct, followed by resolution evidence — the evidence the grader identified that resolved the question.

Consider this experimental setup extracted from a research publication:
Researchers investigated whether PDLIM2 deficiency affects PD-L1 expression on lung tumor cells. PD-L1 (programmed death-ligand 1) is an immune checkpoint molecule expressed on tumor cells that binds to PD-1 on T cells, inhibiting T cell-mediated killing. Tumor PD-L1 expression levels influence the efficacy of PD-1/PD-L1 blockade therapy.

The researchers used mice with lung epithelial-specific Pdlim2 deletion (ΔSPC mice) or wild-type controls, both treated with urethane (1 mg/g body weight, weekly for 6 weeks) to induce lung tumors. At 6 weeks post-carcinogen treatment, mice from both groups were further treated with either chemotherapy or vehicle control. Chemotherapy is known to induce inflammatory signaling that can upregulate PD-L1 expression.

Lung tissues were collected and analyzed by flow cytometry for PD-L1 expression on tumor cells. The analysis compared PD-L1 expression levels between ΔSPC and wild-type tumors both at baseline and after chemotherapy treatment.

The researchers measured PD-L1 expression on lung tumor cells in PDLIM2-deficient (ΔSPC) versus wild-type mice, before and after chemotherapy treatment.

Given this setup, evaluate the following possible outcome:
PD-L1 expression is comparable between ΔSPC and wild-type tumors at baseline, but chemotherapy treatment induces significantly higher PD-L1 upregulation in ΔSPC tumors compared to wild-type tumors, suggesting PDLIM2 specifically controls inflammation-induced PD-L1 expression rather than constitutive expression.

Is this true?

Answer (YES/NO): NO